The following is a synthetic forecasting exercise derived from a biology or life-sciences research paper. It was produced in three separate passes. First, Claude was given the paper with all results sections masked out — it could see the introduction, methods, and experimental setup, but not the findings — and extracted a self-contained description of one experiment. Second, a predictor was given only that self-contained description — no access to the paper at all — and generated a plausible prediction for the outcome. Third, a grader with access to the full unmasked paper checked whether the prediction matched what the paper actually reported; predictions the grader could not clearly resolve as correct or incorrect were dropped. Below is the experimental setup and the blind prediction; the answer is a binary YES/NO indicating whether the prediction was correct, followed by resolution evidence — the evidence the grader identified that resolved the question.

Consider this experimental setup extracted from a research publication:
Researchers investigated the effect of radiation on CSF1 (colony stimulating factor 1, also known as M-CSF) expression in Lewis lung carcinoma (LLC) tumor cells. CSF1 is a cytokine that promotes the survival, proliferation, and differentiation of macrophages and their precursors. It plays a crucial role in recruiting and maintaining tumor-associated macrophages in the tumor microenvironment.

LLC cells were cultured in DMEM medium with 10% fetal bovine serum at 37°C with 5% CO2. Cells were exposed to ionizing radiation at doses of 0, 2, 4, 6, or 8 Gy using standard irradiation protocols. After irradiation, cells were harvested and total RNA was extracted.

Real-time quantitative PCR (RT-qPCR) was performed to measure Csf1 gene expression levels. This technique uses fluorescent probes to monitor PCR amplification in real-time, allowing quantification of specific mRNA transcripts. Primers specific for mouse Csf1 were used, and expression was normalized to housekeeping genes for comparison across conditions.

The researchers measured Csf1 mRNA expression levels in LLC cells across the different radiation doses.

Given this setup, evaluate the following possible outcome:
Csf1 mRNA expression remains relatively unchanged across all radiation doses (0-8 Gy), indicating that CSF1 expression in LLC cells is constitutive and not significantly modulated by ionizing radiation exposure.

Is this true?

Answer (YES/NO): NO